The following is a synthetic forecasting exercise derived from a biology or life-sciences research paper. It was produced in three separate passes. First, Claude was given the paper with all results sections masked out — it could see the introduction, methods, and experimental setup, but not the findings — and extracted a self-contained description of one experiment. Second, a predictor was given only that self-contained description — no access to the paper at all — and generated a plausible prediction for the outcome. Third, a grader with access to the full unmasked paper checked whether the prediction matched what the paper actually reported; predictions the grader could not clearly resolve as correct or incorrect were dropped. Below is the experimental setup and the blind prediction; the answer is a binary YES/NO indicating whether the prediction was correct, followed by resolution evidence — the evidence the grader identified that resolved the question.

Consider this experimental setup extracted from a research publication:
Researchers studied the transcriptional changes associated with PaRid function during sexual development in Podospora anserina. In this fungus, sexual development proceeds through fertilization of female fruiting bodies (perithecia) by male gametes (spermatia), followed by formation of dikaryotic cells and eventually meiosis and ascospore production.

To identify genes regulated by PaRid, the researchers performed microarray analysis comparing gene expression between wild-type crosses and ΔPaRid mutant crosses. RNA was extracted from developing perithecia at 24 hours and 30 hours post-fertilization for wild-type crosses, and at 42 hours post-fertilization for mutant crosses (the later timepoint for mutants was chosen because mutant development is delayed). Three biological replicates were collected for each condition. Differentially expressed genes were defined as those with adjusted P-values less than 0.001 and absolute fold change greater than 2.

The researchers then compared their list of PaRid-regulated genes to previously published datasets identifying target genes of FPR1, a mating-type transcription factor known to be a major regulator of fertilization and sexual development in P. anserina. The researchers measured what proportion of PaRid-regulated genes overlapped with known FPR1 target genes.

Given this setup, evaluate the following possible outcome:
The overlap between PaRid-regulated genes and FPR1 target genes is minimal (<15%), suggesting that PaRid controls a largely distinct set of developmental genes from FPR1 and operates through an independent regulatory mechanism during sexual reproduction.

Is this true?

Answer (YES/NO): NO